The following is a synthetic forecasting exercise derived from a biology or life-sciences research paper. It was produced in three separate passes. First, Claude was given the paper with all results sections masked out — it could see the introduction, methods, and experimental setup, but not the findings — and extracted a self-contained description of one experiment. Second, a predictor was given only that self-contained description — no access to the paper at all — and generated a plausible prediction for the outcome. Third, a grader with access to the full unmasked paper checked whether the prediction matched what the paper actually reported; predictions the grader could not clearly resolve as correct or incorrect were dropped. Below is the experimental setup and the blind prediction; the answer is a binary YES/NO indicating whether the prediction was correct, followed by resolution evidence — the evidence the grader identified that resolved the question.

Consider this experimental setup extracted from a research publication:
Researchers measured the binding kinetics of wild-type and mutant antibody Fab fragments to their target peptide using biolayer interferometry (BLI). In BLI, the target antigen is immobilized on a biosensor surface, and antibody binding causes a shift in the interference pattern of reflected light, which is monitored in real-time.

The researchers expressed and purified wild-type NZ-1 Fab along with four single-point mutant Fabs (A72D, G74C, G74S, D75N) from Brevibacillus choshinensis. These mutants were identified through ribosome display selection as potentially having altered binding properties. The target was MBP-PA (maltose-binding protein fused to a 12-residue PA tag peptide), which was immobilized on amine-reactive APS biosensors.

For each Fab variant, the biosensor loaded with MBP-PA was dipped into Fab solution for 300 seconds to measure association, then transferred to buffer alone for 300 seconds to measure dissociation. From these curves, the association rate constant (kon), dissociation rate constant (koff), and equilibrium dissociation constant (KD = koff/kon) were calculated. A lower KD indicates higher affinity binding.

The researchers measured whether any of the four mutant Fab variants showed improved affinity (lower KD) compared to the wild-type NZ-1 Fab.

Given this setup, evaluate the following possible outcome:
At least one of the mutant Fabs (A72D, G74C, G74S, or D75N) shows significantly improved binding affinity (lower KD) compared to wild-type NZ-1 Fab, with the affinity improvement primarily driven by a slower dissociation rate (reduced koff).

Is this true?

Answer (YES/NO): YES